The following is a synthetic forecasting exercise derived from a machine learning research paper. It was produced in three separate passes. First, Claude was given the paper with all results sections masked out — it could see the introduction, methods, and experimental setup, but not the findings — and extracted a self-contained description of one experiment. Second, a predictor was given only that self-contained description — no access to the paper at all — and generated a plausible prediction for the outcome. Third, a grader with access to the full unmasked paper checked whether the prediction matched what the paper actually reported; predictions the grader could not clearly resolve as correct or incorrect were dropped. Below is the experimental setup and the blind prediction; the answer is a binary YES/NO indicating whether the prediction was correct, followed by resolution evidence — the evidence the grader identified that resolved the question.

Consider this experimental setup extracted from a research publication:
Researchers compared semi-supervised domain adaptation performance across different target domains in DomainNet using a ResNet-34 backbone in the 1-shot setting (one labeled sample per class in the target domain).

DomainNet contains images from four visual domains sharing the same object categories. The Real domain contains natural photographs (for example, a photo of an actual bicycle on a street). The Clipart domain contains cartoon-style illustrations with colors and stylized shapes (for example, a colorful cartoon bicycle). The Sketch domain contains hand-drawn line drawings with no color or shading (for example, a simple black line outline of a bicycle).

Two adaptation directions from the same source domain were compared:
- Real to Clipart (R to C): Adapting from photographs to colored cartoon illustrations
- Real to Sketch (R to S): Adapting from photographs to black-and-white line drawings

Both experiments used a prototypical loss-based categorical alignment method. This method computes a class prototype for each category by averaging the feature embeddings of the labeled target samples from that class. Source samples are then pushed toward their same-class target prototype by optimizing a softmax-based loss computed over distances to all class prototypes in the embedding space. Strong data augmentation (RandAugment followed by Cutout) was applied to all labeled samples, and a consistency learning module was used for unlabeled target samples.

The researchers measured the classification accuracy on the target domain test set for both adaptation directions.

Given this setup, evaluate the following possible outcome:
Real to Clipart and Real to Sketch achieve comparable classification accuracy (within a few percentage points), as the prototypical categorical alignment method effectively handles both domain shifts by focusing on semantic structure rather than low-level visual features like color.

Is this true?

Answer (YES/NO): NO